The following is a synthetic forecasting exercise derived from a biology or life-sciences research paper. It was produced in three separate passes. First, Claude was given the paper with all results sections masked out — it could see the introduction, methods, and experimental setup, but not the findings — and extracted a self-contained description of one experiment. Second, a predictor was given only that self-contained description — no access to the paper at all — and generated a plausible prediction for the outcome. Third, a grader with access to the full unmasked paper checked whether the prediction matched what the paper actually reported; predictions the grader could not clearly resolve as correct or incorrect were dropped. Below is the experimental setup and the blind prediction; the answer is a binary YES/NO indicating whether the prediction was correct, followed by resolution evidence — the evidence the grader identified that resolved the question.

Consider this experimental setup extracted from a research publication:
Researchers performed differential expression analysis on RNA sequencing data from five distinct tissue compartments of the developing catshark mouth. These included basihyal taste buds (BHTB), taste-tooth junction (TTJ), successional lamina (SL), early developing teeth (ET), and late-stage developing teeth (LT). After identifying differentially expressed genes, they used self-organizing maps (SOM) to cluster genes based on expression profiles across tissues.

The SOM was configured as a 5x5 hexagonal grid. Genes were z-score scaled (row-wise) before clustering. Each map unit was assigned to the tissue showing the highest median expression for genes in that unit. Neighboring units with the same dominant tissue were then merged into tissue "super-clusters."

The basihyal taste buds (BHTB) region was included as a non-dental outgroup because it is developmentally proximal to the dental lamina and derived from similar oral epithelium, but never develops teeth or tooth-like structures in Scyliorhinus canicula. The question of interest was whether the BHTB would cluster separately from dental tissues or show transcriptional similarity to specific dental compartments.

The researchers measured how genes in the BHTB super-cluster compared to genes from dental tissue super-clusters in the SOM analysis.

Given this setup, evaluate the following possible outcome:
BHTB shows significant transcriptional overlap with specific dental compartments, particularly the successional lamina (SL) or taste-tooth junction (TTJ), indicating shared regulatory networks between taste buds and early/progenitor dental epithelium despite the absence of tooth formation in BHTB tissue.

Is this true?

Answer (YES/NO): YES